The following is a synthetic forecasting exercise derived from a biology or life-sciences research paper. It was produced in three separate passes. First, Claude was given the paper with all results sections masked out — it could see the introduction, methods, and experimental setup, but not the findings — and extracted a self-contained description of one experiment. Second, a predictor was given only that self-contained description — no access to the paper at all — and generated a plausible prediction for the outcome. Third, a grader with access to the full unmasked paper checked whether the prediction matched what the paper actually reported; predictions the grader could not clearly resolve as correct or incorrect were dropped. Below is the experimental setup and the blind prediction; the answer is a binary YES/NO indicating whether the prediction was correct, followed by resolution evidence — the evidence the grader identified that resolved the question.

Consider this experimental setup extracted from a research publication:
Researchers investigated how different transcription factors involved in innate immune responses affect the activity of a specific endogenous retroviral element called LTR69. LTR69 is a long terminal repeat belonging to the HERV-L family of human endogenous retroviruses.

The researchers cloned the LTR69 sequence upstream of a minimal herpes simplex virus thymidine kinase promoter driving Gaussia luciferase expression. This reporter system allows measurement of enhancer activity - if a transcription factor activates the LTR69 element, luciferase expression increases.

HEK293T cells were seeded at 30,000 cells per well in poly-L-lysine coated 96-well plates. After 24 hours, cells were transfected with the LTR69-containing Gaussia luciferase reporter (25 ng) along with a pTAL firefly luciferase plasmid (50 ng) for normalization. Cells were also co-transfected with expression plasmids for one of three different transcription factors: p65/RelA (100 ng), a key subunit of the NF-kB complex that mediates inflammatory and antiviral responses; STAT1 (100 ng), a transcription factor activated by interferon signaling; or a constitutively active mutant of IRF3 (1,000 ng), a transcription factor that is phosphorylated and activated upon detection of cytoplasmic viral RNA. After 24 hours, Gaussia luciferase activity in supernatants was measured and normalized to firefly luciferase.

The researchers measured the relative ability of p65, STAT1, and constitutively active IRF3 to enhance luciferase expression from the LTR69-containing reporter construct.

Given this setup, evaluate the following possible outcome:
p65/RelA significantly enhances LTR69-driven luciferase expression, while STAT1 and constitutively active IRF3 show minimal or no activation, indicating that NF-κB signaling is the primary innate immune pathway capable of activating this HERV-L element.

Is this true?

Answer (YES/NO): NO